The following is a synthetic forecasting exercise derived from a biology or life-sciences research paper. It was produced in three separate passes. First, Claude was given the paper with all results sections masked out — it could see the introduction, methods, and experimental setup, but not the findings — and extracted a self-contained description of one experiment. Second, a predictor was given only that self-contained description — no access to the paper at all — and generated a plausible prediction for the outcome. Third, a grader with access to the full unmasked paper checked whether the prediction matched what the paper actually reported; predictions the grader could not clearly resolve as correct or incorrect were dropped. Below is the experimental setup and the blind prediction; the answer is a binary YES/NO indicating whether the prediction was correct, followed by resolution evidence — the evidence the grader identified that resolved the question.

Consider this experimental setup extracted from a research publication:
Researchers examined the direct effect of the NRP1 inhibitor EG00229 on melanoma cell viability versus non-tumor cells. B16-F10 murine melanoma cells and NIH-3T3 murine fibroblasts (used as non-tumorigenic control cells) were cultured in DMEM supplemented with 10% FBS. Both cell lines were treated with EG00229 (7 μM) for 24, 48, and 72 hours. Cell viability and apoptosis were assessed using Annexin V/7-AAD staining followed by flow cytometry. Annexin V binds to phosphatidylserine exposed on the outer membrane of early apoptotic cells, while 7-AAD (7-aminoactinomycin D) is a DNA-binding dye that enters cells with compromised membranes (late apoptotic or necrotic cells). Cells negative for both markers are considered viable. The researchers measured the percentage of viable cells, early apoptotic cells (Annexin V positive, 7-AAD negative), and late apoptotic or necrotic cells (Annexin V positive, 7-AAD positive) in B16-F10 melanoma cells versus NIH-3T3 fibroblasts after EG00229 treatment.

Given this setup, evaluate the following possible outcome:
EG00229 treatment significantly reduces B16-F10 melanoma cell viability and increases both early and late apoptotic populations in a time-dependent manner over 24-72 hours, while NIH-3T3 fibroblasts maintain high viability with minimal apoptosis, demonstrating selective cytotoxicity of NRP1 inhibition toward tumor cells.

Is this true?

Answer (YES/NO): NO